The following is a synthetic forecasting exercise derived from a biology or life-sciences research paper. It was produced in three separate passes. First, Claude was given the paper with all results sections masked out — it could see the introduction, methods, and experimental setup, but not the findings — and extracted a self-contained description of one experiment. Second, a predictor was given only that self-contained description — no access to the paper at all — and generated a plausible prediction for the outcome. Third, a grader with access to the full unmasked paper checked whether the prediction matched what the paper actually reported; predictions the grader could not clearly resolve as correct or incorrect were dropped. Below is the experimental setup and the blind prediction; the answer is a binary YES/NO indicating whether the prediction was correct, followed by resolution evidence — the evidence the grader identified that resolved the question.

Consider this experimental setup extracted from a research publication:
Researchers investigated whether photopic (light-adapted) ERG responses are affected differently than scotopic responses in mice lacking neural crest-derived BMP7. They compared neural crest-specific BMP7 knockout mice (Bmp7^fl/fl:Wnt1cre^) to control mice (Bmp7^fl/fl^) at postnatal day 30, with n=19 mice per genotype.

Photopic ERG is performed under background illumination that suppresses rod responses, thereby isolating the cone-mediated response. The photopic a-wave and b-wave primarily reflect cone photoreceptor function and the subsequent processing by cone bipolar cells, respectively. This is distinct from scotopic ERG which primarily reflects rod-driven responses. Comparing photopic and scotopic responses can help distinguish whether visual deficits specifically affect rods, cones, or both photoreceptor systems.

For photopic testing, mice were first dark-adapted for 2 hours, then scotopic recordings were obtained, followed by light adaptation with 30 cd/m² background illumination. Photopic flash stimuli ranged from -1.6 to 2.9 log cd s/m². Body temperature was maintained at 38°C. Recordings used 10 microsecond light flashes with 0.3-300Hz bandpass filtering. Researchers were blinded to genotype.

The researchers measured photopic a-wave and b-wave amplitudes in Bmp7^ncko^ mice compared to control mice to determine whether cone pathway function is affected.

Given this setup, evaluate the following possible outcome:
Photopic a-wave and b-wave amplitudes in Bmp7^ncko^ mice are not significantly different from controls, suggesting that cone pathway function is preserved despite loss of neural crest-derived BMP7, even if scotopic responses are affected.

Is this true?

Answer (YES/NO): NO